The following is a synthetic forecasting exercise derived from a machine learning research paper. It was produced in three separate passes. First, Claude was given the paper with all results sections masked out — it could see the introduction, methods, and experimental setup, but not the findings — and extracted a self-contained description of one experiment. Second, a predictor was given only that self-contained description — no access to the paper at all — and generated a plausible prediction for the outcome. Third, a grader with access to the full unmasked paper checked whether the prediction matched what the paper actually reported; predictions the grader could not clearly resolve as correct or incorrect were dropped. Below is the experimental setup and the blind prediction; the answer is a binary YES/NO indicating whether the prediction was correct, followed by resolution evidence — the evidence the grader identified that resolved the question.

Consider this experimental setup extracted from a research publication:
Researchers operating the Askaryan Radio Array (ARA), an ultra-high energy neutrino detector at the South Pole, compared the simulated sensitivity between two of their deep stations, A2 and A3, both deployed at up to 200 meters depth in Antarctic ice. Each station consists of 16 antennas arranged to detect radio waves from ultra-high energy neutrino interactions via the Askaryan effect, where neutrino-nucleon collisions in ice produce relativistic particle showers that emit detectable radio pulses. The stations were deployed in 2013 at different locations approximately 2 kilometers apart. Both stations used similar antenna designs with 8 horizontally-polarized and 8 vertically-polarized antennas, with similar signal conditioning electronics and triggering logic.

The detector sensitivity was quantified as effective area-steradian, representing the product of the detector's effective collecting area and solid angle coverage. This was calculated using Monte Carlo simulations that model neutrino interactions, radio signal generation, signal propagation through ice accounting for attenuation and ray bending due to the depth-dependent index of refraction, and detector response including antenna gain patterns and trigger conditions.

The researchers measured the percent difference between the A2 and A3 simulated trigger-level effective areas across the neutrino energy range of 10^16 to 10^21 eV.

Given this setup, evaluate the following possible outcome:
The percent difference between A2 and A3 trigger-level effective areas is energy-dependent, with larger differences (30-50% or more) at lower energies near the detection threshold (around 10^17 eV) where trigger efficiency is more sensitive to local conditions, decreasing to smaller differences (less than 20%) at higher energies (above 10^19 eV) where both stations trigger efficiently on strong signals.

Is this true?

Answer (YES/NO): NO